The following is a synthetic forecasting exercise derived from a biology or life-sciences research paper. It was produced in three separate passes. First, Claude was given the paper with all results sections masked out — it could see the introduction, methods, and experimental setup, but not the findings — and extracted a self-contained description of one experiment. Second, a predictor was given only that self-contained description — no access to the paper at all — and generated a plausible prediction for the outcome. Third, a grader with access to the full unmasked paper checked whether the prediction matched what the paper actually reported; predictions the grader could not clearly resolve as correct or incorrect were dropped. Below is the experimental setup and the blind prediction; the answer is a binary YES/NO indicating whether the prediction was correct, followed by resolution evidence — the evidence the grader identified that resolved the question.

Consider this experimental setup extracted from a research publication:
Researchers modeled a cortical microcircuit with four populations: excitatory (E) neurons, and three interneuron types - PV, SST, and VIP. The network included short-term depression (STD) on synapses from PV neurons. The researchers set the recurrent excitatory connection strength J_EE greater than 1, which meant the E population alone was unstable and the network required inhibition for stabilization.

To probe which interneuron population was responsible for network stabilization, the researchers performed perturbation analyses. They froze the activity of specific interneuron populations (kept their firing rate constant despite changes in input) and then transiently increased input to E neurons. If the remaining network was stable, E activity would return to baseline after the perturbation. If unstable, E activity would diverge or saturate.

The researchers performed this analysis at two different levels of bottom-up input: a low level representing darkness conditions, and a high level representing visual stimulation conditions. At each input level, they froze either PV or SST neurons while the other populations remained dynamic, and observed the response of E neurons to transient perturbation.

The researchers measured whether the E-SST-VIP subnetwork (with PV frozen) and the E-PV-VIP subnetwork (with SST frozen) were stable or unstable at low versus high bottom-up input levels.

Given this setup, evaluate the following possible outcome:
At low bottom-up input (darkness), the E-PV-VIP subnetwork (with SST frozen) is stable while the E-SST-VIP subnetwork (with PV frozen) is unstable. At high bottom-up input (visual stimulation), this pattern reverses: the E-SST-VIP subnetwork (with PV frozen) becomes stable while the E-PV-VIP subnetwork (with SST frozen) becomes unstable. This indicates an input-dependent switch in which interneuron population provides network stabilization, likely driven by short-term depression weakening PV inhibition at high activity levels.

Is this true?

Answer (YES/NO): NO